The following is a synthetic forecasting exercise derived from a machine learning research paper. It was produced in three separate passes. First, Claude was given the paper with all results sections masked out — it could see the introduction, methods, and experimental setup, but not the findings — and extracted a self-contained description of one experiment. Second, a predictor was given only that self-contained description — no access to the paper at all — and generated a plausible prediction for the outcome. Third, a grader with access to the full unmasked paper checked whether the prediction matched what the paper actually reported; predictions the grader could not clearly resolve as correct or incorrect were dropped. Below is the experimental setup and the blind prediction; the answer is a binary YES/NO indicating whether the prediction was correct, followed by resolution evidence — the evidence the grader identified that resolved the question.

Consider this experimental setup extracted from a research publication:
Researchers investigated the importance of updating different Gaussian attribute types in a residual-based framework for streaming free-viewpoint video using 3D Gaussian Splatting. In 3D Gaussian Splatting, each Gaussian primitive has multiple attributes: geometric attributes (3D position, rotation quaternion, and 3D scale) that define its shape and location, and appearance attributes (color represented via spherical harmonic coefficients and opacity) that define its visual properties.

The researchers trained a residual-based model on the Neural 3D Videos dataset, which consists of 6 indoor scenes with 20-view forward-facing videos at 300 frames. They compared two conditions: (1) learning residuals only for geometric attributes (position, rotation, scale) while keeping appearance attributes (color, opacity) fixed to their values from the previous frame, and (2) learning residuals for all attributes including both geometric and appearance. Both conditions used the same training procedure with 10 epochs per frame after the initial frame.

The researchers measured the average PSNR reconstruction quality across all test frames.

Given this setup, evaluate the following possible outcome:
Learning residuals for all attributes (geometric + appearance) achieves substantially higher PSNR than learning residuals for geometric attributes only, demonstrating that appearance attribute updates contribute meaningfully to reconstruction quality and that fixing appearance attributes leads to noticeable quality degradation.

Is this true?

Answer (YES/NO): NO